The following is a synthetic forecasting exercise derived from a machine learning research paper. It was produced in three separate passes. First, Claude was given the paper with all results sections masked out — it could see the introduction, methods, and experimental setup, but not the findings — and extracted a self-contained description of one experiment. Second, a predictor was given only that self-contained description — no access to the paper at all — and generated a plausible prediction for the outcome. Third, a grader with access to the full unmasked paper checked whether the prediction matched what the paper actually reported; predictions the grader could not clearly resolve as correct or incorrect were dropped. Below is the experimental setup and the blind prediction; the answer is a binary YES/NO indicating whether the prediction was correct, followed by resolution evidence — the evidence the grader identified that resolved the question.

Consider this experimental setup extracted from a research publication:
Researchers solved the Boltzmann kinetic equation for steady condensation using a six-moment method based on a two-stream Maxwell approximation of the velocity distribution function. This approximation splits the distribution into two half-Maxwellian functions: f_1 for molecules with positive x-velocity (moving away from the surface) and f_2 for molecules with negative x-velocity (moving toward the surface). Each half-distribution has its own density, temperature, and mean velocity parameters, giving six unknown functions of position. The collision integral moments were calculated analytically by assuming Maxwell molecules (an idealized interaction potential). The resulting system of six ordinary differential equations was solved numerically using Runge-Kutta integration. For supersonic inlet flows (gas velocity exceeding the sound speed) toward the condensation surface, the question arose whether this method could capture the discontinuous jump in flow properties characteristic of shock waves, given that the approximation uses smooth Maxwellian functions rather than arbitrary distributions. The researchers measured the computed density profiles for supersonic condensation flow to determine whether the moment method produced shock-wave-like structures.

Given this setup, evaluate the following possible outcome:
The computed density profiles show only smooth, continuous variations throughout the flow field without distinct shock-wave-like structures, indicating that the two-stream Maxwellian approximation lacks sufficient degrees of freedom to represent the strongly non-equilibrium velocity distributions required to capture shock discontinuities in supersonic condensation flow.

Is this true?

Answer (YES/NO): NO